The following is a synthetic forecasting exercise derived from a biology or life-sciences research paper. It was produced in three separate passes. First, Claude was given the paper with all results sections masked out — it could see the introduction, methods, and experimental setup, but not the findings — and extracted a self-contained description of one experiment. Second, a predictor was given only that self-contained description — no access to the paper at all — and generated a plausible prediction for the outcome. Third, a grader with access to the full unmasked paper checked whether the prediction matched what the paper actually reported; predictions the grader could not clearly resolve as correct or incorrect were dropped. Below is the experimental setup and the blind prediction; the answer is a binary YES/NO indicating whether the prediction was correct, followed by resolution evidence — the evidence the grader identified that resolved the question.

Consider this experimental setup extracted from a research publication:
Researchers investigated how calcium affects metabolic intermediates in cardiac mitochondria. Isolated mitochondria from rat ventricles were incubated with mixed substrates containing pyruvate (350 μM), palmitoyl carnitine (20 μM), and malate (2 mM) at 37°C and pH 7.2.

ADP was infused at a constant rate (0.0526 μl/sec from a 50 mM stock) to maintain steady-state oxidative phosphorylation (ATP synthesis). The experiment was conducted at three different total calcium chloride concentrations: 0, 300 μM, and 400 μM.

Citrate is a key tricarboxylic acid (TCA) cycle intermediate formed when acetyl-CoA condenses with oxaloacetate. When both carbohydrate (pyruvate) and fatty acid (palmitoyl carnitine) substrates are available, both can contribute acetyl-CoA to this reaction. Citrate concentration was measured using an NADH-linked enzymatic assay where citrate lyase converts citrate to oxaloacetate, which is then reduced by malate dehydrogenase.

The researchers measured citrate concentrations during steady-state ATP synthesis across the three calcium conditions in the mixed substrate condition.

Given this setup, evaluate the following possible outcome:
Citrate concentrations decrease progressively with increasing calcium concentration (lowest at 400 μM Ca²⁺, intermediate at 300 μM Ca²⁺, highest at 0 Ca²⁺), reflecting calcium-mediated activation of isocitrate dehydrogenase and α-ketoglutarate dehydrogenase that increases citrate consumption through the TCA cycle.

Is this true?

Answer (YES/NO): NO